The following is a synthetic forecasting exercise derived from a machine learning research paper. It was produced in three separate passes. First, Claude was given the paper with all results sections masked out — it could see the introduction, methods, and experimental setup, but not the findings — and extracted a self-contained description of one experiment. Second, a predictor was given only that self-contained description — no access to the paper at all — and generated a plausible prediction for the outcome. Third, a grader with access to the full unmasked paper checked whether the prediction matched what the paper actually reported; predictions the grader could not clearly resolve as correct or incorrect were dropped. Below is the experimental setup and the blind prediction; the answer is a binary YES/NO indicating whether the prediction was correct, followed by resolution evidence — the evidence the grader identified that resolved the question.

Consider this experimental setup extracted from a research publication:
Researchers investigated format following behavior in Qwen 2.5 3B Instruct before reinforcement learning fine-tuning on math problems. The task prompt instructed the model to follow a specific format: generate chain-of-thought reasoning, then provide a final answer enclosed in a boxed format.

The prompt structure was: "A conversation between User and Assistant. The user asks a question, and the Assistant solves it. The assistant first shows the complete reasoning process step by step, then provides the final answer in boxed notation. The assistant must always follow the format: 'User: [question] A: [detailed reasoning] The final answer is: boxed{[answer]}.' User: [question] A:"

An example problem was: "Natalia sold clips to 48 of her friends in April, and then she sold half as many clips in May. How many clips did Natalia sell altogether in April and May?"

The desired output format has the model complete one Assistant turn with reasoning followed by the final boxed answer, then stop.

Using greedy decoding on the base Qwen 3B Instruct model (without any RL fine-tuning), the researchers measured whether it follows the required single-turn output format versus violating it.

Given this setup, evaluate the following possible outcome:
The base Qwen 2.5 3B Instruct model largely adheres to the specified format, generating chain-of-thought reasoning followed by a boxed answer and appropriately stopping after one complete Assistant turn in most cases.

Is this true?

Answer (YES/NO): NO